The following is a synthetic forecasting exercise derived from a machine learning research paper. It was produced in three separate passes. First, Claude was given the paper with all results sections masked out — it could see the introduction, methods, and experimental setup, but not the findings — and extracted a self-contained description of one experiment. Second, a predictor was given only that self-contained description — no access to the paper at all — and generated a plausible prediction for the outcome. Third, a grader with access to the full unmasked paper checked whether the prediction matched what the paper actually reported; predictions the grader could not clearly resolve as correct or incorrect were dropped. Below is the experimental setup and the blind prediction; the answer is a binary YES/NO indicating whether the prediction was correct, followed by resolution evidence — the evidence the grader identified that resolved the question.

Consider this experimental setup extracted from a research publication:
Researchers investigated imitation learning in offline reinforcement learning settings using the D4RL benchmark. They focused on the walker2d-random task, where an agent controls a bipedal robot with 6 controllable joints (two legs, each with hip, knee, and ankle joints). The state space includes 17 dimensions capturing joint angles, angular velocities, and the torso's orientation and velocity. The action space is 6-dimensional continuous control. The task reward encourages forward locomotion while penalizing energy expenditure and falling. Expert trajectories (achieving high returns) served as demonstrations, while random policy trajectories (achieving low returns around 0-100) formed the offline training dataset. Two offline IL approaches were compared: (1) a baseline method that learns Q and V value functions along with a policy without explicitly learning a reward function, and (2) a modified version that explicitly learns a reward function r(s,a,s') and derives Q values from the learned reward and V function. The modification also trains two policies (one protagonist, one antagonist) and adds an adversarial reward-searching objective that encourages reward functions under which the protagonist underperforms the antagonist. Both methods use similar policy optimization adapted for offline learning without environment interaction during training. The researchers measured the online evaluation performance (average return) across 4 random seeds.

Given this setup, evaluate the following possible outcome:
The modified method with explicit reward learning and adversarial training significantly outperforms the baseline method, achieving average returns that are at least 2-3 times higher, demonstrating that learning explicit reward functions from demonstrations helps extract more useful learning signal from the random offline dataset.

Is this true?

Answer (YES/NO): NO